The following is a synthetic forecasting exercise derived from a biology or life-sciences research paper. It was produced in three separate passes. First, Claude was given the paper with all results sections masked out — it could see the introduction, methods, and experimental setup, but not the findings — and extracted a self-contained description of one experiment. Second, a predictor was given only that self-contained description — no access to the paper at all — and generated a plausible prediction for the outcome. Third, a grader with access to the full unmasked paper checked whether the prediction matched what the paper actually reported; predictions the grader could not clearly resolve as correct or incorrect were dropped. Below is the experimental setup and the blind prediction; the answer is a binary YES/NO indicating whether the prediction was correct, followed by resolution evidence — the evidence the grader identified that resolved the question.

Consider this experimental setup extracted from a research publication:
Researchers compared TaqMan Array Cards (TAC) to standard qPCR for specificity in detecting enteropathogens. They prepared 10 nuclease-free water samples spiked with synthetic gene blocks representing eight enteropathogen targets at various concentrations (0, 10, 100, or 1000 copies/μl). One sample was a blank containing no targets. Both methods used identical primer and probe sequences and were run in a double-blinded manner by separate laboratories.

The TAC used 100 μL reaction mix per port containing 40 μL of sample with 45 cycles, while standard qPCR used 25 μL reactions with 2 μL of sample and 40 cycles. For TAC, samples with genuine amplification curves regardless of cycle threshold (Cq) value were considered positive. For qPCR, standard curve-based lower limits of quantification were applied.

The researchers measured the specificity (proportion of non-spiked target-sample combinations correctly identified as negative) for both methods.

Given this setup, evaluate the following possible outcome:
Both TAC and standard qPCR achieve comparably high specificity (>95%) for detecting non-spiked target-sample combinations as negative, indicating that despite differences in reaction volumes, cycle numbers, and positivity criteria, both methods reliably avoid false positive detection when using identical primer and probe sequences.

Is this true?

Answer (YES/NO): NO